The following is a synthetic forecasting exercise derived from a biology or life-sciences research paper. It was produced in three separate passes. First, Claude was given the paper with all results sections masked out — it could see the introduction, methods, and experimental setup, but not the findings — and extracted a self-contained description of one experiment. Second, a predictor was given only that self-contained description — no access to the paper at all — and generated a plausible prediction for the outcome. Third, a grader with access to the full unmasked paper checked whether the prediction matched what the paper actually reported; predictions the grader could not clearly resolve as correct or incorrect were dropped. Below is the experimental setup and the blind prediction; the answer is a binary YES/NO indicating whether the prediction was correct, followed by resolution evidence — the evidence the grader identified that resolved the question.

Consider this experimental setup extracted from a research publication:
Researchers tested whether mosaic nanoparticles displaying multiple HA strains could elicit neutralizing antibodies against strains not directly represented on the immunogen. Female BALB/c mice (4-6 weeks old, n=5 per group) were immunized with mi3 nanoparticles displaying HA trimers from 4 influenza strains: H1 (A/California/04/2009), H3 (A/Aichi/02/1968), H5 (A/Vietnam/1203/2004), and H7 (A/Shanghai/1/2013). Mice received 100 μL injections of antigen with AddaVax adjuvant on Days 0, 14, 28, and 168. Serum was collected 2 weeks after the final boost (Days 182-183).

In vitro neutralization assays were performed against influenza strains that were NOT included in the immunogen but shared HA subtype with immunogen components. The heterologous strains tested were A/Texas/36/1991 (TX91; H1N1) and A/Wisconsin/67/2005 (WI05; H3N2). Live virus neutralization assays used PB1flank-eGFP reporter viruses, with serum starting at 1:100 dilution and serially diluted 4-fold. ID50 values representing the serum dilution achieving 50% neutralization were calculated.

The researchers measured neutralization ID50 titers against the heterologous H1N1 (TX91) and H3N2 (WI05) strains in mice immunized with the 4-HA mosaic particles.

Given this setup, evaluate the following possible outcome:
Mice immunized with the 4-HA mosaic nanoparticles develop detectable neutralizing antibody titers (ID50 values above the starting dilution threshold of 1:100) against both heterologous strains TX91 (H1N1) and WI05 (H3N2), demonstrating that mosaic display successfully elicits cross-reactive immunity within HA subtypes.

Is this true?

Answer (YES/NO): NO